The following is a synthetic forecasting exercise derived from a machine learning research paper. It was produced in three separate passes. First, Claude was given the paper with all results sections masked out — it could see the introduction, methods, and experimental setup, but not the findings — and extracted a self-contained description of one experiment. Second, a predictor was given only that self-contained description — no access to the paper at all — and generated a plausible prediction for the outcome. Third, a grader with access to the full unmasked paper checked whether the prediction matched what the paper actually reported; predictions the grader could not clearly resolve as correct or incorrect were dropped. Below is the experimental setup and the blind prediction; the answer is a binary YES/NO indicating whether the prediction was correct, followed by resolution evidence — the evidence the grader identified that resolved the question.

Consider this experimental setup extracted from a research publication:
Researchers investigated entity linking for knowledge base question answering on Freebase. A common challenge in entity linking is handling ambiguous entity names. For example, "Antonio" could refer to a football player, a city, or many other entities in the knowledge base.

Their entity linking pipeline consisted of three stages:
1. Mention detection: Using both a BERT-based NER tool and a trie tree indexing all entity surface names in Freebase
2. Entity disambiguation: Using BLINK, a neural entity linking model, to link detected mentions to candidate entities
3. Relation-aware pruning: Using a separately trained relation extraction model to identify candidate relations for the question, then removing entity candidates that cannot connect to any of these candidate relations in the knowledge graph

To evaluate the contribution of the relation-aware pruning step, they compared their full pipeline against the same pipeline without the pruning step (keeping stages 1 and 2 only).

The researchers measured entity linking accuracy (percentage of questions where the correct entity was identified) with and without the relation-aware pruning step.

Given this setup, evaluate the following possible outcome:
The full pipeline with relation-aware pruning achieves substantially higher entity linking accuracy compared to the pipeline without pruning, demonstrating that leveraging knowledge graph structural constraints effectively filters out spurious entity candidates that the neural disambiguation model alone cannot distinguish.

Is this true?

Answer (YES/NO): YES